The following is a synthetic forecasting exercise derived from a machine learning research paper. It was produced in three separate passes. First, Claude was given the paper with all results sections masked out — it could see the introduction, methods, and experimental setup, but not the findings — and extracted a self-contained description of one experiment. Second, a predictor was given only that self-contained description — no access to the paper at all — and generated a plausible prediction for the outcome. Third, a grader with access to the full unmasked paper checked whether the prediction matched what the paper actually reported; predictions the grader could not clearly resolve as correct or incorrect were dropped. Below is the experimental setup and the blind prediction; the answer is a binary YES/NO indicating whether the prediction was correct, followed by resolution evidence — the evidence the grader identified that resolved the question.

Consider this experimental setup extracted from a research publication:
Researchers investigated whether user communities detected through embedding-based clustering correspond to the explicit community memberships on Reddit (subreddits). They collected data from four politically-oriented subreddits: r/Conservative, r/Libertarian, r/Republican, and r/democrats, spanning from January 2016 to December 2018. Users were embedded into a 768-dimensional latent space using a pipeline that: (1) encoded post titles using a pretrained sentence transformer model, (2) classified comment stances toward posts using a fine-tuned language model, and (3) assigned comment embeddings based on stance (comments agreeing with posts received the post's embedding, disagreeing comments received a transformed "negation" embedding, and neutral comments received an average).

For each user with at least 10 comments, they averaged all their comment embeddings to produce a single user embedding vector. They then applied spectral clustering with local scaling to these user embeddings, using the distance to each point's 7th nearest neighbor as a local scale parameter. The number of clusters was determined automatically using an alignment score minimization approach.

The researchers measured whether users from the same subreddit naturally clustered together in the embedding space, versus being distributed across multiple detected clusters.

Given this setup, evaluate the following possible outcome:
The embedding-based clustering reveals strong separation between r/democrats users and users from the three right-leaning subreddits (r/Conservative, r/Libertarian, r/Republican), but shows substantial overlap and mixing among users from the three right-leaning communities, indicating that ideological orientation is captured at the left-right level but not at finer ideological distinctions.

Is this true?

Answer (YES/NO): NO